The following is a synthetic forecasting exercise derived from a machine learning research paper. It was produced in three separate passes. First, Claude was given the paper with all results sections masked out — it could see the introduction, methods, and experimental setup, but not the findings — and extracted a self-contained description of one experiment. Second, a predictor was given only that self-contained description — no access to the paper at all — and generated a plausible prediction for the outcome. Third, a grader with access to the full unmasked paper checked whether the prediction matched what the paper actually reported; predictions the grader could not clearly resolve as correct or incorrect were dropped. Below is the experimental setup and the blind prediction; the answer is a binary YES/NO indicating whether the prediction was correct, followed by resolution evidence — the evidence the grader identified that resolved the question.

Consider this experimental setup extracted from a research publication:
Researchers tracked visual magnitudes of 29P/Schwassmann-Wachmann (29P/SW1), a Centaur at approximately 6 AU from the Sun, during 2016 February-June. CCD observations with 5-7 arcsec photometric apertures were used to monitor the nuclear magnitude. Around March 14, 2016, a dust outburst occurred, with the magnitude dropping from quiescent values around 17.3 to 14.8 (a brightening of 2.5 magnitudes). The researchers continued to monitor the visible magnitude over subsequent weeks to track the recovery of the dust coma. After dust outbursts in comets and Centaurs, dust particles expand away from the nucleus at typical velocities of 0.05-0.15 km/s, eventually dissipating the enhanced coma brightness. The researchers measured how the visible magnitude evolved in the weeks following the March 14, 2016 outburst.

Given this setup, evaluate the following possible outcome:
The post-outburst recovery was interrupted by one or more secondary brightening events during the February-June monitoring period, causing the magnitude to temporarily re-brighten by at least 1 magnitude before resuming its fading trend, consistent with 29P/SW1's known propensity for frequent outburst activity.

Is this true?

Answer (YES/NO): NO